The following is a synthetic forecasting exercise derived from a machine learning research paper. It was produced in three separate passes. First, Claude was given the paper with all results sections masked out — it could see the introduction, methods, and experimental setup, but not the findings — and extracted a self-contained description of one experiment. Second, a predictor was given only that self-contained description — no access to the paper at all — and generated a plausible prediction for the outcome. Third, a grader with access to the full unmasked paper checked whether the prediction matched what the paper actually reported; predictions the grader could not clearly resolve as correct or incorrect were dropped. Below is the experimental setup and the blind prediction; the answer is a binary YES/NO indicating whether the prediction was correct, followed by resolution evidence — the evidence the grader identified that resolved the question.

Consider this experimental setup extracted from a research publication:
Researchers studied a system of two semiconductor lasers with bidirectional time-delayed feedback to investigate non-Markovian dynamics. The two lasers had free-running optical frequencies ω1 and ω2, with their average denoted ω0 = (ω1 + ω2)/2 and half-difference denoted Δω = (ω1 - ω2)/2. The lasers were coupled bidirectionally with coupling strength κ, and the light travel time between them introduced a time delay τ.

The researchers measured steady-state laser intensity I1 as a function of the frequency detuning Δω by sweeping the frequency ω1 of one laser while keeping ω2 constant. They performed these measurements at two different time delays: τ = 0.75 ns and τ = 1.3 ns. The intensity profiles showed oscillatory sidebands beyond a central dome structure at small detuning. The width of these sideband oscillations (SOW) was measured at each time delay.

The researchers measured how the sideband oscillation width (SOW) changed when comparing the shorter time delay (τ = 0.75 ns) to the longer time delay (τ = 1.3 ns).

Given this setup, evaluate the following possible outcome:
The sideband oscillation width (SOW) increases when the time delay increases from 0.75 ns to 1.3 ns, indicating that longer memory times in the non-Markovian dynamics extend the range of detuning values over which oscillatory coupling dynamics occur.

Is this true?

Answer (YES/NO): NO